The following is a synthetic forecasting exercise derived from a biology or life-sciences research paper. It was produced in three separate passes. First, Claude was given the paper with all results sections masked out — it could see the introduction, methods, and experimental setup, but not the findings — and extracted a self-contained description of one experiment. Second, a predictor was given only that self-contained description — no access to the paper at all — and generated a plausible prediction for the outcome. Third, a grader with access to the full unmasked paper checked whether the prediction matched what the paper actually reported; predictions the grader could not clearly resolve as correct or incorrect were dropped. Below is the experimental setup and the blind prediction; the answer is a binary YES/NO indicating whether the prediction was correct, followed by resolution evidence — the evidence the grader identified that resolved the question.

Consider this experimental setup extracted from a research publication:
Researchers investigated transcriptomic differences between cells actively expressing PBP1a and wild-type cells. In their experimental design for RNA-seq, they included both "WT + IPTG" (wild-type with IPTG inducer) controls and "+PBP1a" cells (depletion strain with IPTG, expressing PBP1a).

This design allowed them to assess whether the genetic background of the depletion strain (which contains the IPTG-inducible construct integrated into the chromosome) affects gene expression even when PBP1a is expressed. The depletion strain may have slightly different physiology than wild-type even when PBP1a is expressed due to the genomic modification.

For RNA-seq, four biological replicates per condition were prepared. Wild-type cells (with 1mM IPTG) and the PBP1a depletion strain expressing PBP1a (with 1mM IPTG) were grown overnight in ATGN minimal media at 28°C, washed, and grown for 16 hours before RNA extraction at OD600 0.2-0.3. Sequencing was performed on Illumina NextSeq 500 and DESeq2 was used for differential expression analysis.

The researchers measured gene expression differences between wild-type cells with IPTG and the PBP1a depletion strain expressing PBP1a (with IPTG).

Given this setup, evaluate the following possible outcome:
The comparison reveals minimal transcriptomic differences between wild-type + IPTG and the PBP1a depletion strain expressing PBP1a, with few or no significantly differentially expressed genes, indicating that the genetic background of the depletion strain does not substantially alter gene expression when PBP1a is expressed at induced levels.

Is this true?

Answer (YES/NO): YES